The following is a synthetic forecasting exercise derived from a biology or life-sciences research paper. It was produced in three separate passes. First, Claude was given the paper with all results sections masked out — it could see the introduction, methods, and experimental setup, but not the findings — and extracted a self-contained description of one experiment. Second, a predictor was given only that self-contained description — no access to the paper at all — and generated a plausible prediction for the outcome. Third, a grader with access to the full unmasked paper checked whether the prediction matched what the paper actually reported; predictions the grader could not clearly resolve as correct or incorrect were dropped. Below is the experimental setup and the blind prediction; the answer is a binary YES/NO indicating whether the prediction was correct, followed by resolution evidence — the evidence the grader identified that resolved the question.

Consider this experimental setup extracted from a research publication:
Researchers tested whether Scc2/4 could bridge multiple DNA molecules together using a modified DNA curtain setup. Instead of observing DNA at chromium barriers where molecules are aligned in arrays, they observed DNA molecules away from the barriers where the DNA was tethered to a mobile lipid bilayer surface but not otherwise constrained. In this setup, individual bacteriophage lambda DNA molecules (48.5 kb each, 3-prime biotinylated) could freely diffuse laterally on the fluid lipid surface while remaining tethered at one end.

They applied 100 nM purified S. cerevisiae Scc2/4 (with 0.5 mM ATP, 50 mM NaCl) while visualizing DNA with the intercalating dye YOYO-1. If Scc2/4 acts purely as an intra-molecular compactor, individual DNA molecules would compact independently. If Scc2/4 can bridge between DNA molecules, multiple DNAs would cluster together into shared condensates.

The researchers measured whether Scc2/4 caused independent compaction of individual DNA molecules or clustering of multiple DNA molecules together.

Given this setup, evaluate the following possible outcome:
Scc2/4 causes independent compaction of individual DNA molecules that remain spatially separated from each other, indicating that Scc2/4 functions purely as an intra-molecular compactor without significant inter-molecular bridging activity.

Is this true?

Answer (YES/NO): NO